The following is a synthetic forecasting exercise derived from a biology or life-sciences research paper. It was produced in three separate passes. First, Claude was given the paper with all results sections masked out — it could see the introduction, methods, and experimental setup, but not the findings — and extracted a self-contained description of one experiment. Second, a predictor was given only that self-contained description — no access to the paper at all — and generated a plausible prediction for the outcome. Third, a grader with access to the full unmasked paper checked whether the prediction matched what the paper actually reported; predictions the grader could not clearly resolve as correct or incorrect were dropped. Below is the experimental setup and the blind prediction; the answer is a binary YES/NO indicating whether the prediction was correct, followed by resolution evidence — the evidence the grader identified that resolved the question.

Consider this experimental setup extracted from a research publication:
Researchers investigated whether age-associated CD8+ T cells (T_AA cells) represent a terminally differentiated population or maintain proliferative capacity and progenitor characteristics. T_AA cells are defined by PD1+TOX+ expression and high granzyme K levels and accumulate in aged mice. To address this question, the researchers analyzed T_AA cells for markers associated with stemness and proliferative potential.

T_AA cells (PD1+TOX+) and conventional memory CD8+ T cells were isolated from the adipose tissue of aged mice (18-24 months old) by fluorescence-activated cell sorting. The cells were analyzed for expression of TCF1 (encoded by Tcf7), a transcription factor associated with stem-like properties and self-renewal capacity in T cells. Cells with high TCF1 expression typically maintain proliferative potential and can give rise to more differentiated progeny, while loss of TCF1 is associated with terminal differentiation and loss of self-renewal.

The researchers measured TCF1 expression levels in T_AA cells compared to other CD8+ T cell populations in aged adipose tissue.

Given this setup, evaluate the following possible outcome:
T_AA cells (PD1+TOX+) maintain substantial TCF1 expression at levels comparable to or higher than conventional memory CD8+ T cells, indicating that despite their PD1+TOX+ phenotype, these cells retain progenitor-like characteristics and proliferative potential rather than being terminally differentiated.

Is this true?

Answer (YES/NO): YES